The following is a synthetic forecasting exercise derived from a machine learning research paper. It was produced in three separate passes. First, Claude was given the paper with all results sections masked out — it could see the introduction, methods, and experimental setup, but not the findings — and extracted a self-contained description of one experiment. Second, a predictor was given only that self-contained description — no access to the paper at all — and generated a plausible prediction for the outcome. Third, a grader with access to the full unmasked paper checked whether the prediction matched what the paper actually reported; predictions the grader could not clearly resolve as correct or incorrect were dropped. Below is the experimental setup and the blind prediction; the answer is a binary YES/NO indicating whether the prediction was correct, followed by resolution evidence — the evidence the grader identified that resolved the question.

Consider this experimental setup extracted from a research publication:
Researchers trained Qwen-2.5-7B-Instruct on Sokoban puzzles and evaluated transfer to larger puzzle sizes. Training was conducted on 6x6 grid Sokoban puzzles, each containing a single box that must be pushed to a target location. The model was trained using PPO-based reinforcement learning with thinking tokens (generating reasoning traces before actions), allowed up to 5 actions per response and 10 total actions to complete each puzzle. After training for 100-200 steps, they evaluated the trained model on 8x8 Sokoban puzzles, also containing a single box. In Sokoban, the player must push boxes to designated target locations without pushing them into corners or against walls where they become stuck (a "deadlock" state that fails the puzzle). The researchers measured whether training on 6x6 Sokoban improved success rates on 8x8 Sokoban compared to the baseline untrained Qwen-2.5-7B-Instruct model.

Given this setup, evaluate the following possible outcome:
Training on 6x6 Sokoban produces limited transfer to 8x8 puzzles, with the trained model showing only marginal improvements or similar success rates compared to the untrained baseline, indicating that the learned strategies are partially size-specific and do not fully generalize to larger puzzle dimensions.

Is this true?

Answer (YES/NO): NO